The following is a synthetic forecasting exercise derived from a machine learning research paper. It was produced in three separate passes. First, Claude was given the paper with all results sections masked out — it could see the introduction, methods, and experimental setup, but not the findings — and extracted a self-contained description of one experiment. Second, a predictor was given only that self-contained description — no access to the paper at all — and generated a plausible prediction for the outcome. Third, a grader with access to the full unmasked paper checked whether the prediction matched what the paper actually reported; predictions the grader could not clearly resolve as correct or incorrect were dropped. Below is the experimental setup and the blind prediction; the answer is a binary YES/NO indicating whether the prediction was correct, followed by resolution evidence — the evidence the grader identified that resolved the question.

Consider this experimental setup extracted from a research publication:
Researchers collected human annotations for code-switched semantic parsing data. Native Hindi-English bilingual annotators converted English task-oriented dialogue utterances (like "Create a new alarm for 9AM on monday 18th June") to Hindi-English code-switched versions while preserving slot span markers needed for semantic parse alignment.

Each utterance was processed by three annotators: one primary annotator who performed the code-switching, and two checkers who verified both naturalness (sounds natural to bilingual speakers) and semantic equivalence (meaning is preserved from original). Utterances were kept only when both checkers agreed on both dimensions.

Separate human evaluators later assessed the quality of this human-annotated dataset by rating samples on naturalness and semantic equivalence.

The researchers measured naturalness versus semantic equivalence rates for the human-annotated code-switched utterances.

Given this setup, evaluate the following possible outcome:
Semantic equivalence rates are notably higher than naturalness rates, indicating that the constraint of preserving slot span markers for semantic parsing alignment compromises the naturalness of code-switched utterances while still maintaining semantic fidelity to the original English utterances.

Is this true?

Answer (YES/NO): NO